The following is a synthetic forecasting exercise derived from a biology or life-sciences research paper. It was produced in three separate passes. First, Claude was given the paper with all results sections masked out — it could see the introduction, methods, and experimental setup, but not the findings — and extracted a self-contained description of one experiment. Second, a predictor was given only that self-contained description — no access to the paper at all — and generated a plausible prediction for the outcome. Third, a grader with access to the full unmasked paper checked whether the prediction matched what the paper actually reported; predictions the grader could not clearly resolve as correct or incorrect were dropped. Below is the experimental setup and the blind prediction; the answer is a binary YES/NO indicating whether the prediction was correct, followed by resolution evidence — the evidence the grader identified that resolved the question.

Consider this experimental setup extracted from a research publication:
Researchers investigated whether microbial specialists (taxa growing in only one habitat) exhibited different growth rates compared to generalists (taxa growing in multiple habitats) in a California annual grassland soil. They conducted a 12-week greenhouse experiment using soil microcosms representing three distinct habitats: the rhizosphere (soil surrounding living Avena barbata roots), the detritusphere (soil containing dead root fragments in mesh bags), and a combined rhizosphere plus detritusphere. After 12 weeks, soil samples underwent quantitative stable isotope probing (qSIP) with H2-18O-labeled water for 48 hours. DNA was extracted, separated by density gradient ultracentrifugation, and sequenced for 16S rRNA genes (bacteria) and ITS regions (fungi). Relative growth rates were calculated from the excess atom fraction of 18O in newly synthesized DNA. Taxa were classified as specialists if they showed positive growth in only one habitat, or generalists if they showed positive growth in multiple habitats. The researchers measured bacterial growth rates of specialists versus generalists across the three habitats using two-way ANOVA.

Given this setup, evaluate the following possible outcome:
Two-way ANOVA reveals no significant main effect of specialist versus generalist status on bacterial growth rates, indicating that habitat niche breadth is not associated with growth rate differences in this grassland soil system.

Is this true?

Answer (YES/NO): NO